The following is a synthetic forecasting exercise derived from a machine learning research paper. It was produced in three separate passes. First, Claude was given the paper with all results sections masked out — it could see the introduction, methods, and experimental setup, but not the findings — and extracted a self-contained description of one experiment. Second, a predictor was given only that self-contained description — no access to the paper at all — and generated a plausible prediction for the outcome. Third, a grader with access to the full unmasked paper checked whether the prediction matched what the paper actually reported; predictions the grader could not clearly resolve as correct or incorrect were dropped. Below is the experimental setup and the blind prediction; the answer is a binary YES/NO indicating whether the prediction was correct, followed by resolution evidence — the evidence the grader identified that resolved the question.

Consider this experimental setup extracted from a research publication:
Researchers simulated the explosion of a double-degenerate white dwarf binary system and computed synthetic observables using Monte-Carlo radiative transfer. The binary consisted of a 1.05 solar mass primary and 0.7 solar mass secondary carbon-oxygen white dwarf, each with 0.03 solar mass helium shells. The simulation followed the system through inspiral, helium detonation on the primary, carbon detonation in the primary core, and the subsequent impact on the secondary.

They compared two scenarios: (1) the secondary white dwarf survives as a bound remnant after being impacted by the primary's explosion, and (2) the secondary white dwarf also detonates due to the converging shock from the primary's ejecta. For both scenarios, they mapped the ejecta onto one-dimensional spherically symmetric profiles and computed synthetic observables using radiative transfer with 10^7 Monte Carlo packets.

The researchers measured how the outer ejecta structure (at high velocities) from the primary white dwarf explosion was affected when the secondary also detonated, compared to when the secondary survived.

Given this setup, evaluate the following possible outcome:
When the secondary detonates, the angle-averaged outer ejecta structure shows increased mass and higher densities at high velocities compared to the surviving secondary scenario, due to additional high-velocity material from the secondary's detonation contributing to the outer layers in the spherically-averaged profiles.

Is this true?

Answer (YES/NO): NO